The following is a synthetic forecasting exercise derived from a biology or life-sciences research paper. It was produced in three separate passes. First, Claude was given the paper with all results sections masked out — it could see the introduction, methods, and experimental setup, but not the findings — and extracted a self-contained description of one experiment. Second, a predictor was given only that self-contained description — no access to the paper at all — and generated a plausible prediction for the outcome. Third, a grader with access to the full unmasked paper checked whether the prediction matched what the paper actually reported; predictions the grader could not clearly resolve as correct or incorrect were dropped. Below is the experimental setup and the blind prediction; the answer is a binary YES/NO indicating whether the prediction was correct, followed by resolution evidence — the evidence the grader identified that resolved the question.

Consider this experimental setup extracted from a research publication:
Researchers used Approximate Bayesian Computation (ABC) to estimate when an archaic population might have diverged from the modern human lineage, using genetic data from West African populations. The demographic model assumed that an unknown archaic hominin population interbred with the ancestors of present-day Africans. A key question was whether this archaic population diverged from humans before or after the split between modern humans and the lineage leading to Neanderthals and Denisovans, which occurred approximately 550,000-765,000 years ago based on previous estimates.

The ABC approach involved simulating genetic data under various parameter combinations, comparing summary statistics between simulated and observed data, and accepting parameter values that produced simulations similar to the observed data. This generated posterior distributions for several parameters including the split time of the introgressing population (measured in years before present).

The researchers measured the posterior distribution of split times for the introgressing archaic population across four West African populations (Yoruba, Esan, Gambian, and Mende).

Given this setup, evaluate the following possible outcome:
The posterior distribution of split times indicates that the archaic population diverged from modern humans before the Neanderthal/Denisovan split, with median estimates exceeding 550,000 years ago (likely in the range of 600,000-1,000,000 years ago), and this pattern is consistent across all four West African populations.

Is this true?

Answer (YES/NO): YES